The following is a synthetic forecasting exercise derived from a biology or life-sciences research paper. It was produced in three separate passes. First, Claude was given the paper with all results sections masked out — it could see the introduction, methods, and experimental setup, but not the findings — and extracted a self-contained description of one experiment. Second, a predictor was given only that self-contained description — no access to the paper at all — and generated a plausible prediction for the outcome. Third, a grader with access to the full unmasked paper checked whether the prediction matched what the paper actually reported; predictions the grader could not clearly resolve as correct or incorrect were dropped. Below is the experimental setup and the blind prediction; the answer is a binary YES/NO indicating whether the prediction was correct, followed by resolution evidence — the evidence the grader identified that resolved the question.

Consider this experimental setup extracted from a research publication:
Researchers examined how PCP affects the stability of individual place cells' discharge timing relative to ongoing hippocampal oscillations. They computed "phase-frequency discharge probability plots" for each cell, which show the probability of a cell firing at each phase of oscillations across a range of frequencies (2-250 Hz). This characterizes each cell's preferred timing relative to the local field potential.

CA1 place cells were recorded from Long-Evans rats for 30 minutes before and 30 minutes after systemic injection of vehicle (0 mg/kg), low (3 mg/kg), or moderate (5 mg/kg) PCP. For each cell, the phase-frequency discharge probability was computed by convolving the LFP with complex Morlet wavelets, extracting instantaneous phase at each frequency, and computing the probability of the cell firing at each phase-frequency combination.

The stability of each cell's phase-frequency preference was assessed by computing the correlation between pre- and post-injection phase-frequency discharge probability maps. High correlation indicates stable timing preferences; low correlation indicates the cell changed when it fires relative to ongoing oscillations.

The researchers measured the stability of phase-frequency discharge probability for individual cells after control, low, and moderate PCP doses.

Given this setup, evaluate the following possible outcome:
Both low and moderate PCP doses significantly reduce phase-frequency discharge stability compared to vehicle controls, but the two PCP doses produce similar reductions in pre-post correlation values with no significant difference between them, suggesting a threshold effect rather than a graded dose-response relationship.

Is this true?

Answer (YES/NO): NO